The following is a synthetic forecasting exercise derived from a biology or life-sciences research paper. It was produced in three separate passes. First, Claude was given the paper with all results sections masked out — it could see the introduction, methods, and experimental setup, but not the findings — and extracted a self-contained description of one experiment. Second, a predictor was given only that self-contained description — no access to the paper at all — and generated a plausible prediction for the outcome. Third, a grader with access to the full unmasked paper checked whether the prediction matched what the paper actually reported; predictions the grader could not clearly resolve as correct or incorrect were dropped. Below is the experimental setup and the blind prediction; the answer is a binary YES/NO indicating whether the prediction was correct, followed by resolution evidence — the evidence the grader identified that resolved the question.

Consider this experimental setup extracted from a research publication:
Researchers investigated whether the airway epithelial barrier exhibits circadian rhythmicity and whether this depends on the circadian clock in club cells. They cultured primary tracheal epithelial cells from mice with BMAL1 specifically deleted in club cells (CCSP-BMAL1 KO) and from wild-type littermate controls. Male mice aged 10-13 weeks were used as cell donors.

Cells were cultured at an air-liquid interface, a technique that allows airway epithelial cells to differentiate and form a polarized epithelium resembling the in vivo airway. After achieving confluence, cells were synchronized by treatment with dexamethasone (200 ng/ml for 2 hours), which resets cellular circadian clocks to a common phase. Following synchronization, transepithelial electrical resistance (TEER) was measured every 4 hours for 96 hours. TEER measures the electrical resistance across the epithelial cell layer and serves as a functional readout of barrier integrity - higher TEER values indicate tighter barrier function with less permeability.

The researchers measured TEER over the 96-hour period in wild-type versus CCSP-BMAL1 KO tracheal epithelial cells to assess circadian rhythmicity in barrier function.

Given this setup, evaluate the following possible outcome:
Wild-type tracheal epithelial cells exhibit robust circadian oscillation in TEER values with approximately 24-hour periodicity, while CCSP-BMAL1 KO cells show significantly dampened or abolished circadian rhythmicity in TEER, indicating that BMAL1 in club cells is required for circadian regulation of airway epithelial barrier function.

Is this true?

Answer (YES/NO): YES